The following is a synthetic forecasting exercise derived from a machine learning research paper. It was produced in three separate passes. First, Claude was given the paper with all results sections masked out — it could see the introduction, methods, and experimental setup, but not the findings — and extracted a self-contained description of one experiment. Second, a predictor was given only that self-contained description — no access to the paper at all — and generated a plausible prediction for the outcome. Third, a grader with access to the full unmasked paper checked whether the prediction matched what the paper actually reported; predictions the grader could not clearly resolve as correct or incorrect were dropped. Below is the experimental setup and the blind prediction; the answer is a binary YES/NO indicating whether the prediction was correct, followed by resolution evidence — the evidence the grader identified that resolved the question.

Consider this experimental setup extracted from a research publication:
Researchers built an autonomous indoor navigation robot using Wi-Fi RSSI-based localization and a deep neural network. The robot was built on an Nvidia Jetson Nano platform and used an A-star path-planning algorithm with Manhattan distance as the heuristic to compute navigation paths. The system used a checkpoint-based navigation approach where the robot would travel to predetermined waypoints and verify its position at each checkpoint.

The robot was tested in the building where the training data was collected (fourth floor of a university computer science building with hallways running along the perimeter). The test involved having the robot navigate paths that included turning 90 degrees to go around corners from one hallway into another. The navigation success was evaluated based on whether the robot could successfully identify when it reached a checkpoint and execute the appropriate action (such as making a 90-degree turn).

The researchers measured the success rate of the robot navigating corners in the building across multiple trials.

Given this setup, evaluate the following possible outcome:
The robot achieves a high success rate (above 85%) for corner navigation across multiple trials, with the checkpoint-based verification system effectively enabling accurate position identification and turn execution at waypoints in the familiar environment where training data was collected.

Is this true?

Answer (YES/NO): NO